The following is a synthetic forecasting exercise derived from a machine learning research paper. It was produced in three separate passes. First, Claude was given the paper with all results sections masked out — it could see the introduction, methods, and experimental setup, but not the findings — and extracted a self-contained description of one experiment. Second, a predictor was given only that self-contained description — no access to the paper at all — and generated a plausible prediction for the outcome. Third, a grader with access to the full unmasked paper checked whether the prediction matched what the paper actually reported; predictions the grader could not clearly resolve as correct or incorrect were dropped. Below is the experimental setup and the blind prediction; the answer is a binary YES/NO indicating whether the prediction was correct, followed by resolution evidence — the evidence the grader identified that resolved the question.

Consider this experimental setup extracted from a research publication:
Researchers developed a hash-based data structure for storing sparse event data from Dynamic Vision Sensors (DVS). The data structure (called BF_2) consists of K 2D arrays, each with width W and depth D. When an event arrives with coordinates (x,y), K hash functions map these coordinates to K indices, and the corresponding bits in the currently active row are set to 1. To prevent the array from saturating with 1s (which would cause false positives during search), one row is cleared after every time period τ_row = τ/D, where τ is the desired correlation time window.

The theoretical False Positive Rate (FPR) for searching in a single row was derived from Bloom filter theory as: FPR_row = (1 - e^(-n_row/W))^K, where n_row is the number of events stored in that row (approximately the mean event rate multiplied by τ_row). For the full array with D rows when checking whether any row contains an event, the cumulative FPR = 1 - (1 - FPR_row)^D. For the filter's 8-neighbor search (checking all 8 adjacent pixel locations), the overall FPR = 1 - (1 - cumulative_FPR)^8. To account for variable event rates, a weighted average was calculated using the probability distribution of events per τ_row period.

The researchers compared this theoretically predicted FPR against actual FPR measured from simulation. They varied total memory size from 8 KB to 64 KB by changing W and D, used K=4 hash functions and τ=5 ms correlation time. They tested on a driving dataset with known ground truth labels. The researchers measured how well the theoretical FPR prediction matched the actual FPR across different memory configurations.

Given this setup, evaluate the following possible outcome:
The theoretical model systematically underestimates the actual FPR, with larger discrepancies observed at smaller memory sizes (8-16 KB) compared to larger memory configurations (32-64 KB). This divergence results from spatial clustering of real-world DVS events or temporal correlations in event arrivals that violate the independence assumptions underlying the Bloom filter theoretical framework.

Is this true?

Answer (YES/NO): NO